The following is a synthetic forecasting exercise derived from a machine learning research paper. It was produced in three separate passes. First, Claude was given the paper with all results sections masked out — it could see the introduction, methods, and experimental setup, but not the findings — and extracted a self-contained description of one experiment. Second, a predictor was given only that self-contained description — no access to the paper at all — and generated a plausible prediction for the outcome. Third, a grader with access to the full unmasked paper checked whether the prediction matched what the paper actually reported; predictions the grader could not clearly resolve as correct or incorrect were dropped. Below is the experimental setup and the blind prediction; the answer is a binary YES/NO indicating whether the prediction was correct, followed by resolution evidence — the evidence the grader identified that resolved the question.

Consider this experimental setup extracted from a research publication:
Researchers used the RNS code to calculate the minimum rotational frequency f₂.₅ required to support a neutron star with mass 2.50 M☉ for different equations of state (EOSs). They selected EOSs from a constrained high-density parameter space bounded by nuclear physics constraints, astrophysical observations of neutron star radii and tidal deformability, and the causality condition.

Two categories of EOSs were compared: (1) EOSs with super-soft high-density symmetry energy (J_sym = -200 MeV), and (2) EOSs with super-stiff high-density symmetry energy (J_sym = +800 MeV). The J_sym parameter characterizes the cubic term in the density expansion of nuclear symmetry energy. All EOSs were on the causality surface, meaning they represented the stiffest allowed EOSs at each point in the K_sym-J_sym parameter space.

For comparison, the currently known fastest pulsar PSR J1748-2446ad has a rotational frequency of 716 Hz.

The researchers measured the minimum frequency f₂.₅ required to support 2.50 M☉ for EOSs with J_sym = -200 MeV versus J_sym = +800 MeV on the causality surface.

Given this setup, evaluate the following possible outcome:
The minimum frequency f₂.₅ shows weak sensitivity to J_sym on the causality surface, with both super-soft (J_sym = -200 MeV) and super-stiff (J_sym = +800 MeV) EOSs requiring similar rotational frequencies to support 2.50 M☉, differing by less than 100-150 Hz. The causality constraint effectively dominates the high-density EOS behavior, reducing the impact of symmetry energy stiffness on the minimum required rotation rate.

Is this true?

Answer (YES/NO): NO